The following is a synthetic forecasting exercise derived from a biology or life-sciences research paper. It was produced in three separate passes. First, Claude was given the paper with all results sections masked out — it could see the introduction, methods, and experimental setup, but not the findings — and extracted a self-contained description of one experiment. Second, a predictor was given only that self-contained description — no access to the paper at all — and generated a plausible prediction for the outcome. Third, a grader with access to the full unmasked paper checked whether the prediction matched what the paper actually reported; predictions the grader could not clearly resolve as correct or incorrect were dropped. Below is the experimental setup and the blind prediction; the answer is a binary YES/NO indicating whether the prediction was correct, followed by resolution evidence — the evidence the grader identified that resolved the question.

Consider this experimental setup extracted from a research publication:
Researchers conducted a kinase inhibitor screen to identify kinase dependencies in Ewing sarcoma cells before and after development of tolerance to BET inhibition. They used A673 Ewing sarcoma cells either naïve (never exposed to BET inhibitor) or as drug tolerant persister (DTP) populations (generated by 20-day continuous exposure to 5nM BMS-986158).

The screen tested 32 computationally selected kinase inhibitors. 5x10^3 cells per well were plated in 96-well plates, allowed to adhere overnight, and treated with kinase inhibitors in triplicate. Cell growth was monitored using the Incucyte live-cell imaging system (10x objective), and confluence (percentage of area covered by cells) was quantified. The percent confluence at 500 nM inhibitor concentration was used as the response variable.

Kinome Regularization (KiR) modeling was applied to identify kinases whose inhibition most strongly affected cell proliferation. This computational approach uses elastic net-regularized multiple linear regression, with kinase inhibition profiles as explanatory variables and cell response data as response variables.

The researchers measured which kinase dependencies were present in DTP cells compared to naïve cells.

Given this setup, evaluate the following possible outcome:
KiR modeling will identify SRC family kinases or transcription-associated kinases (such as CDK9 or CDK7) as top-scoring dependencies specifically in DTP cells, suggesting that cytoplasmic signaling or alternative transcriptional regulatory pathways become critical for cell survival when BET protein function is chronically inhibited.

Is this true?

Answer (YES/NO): NO